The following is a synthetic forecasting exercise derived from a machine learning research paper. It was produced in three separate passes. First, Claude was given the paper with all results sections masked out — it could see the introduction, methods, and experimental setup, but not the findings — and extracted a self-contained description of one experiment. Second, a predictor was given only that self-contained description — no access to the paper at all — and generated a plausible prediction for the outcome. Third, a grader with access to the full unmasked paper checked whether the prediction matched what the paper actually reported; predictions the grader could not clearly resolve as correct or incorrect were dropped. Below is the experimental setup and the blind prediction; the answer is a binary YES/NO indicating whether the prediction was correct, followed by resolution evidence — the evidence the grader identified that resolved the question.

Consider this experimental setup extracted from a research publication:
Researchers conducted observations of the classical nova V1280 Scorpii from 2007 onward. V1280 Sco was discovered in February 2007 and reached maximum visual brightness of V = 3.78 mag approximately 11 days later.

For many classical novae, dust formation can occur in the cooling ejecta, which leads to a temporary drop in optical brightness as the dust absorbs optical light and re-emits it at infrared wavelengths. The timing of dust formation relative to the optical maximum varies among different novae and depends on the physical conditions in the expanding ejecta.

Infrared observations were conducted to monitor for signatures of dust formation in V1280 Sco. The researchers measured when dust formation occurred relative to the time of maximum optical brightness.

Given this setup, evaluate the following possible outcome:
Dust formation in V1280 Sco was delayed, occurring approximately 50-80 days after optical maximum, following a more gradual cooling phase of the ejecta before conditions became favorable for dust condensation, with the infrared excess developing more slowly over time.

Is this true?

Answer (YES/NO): NO